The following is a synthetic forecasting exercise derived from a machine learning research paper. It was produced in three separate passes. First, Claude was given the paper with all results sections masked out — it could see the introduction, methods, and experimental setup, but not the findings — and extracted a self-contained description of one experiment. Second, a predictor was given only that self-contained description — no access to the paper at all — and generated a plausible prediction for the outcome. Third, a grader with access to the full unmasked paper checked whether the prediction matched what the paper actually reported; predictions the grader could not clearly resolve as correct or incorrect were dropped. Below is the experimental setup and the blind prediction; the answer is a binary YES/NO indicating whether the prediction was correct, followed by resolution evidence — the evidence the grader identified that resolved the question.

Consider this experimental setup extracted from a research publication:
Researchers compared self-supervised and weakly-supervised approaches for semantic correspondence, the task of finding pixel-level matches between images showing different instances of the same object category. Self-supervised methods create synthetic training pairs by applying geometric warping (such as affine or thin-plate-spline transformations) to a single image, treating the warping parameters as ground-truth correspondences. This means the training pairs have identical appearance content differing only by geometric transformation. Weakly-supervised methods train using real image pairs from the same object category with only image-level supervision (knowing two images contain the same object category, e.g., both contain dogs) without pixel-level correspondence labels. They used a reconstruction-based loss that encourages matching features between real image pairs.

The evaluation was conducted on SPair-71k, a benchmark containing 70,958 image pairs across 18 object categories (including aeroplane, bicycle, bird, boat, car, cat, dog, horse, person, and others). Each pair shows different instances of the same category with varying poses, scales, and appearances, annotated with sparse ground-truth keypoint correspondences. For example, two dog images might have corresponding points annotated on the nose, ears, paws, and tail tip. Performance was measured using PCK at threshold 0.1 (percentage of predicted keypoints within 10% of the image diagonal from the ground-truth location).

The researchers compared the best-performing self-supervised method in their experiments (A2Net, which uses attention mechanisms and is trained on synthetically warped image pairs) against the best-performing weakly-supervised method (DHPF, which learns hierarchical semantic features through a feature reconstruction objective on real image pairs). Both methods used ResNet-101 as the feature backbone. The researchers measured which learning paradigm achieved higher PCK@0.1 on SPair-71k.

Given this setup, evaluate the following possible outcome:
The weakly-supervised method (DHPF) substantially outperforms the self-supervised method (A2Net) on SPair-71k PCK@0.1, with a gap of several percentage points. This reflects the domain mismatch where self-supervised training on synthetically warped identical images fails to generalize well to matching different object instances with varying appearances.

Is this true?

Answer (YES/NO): YES